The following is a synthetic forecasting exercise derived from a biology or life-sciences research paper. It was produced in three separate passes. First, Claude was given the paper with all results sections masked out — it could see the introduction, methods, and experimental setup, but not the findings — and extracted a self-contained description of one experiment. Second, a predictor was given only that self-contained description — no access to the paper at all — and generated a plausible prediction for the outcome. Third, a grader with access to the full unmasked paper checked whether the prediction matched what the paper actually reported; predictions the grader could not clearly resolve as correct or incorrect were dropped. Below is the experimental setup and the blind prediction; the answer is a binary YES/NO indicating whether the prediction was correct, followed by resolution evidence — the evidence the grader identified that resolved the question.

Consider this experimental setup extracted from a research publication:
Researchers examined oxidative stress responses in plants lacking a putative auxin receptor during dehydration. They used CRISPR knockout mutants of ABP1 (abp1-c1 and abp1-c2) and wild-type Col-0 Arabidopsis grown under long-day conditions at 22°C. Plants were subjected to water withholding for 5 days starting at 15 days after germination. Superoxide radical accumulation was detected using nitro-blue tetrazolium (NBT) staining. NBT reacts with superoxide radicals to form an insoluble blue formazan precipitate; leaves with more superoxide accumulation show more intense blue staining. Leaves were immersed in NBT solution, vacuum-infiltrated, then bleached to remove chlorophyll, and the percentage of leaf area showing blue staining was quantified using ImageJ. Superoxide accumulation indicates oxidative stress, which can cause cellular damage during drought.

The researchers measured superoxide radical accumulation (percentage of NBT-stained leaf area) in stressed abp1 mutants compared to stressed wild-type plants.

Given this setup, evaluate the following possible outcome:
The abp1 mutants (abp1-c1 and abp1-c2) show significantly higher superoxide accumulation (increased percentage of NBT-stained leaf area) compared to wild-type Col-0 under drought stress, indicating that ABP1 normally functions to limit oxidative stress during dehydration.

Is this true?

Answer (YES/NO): NO